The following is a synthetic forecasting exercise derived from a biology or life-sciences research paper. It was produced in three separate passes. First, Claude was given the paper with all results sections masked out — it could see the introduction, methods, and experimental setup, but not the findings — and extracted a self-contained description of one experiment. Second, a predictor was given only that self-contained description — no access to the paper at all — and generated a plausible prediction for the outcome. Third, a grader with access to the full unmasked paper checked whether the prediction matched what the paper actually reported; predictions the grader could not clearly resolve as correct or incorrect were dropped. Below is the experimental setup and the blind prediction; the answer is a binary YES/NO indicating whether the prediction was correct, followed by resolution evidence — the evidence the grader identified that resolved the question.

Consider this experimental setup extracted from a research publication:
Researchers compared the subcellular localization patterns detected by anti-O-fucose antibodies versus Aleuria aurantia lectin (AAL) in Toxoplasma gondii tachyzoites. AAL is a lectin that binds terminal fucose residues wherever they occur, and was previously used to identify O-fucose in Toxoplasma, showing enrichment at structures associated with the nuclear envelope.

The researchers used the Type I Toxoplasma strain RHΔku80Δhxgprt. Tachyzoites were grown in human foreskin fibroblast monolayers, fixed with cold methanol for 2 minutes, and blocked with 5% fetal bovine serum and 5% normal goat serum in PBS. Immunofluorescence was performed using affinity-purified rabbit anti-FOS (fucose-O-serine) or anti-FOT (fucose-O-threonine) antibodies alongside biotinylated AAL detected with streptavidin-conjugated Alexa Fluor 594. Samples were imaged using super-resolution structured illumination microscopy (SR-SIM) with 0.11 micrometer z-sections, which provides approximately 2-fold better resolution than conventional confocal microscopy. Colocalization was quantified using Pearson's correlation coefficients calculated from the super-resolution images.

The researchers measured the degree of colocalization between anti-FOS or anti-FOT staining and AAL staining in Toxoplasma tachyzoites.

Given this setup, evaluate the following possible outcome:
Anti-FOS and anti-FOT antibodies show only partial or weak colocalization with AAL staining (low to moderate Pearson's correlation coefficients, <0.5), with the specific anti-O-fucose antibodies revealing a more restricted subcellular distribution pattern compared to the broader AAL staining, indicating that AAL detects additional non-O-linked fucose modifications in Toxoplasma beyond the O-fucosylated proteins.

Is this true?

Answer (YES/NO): NO